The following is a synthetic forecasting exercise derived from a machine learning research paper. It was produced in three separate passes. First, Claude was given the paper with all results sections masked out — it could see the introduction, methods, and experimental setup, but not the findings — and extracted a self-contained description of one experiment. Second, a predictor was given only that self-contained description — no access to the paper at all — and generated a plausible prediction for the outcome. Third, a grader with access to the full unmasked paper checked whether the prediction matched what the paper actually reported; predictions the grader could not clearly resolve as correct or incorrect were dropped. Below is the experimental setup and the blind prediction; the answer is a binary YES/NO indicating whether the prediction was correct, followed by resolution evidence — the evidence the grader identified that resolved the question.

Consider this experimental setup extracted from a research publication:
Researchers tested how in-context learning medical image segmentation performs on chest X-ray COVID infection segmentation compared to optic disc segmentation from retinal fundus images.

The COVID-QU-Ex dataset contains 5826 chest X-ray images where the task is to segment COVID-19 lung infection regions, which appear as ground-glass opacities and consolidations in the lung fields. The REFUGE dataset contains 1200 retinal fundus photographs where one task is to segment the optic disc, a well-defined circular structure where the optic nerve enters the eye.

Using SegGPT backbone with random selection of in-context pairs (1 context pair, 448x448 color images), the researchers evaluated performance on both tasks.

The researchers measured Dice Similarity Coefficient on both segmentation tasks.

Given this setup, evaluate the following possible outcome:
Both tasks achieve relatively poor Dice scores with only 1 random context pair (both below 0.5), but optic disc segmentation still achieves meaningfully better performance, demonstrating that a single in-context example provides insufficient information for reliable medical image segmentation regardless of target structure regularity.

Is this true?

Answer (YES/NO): NO